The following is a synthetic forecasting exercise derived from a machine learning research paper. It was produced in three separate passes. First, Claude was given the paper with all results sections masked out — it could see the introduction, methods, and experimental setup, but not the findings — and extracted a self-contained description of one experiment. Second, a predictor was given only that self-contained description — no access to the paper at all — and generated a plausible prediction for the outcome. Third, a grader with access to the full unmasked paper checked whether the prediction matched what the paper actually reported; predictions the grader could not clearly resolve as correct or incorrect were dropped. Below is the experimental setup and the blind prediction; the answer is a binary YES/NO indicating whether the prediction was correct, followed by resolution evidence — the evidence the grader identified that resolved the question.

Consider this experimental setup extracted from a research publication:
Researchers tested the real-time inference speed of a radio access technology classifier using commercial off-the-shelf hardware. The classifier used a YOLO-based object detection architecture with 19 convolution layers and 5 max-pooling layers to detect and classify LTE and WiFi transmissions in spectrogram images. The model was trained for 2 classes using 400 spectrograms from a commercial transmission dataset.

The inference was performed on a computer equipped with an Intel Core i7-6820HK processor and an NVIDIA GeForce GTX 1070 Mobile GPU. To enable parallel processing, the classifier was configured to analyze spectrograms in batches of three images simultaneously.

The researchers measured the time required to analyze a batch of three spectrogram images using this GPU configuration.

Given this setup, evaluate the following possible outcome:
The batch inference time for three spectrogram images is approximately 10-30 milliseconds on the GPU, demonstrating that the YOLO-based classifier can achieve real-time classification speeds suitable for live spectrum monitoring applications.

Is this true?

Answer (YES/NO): NO